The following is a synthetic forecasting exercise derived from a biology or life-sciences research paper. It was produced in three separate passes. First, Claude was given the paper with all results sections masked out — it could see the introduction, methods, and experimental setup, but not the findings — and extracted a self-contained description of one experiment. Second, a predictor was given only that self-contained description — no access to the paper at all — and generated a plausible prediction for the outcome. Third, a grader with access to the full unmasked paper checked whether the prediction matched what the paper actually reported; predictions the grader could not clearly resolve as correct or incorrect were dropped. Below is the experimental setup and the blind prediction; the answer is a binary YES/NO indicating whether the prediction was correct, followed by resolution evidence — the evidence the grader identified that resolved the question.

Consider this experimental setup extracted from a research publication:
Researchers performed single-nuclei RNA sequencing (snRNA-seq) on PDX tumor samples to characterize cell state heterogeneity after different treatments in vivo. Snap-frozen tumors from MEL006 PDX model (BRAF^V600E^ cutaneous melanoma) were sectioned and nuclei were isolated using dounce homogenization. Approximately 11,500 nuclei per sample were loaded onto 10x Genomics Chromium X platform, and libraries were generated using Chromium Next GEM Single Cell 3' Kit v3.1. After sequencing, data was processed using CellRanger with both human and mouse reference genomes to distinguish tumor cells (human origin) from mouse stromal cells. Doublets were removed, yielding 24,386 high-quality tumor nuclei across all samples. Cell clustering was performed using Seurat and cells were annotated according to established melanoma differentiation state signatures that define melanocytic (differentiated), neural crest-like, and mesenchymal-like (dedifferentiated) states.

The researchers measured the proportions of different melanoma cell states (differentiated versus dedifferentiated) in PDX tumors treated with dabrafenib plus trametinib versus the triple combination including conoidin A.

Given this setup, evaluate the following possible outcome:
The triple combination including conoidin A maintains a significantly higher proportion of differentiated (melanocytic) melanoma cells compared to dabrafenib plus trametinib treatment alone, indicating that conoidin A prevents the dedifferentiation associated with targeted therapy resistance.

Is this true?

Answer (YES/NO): NO